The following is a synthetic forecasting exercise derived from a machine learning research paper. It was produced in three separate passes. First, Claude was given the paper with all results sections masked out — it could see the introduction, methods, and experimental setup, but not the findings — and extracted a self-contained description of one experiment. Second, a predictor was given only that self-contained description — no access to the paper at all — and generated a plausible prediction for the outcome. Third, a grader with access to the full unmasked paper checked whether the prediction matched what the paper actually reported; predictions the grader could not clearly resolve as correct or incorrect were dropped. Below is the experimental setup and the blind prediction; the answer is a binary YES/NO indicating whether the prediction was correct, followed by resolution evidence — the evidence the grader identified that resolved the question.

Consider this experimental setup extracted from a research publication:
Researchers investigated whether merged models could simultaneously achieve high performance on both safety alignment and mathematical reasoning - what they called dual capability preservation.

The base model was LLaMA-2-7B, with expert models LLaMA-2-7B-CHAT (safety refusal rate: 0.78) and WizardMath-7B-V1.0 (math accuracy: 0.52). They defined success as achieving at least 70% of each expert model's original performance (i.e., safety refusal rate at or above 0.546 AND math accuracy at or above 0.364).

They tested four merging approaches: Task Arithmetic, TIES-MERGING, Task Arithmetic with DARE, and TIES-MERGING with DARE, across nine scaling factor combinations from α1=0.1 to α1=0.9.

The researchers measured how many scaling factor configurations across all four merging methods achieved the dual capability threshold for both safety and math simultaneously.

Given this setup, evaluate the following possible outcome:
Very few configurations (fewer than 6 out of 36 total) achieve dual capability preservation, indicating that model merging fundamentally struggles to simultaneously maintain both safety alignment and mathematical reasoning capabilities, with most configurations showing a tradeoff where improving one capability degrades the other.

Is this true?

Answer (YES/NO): NO